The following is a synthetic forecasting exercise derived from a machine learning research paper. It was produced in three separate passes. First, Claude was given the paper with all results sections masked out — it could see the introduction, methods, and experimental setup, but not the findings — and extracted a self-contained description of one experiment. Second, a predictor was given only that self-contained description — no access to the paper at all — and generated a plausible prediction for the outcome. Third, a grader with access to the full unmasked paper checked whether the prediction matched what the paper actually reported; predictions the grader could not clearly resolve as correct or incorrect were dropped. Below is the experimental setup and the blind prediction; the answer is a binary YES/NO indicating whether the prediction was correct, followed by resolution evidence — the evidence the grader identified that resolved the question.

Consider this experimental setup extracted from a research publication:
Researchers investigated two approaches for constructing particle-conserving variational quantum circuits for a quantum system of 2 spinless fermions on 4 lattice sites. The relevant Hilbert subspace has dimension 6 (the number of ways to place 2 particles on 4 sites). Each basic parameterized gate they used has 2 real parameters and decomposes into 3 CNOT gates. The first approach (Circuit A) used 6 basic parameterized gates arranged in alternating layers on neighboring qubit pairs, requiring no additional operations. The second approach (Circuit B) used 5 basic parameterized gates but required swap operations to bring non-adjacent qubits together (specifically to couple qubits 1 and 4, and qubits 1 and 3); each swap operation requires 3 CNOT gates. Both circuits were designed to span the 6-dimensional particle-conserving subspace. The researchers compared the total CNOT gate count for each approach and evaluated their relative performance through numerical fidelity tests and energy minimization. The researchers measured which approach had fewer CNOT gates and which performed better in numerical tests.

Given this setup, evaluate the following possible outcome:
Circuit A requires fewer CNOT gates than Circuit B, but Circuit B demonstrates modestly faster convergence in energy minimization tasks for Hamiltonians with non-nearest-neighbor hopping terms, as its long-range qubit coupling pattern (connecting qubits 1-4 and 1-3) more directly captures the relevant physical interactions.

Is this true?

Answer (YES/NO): NO